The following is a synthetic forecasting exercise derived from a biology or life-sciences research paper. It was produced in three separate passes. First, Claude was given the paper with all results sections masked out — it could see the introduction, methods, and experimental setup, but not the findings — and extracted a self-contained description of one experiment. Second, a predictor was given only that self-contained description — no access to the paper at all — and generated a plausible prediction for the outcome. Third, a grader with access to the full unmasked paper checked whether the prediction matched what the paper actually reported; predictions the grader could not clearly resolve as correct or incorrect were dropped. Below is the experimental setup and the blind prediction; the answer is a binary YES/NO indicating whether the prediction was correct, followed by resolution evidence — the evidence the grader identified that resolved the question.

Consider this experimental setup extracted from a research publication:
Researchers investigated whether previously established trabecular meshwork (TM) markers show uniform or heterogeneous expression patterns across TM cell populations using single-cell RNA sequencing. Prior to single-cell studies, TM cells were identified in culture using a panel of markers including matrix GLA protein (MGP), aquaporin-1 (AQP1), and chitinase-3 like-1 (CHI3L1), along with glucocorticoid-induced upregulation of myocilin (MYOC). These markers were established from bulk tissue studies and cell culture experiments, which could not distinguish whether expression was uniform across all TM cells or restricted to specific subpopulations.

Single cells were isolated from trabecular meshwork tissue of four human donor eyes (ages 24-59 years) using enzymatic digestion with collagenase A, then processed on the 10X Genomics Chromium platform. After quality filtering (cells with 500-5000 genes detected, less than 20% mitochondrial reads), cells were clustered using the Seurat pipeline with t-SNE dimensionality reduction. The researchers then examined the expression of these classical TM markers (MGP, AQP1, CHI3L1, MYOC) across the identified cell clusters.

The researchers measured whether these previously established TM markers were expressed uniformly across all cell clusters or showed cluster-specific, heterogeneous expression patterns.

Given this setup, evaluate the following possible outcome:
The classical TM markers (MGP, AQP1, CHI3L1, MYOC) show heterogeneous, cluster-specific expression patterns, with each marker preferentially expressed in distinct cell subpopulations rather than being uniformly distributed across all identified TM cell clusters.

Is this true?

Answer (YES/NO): YES